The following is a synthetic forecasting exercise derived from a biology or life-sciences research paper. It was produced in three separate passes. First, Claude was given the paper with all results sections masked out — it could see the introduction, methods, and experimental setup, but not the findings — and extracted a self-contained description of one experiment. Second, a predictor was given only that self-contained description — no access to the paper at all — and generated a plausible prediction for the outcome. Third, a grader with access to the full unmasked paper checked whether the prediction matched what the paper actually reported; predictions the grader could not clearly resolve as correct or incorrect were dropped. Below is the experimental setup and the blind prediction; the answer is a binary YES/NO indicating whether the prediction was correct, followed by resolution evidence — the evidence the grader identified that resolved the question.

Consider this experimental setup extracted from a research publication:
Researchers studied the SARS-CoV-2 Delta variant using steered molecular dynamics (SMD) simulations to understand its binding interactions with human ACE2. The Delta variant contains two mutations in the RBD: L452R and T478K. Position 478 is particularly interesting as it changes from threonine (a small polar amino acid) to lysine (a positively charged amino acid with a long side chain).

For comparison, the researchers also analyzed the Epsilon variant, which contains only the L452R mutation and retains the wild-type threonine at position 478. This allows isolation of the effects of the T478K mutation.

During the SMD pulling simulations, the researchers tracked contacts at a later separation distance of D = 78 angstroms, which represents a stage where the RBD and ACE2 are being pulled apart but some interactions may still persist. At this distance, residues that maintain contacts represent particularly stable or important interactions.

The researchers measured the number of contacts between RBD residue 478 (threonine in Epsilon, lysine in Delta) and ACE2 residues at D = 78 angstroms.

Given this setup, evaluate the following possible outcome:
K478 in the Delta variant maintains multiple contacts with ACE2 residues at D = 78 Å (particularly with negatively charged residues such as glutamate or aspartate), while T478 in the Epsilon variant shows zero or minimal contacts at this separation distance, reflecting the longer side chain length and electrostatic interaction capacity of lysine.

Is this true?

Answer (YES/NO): NO